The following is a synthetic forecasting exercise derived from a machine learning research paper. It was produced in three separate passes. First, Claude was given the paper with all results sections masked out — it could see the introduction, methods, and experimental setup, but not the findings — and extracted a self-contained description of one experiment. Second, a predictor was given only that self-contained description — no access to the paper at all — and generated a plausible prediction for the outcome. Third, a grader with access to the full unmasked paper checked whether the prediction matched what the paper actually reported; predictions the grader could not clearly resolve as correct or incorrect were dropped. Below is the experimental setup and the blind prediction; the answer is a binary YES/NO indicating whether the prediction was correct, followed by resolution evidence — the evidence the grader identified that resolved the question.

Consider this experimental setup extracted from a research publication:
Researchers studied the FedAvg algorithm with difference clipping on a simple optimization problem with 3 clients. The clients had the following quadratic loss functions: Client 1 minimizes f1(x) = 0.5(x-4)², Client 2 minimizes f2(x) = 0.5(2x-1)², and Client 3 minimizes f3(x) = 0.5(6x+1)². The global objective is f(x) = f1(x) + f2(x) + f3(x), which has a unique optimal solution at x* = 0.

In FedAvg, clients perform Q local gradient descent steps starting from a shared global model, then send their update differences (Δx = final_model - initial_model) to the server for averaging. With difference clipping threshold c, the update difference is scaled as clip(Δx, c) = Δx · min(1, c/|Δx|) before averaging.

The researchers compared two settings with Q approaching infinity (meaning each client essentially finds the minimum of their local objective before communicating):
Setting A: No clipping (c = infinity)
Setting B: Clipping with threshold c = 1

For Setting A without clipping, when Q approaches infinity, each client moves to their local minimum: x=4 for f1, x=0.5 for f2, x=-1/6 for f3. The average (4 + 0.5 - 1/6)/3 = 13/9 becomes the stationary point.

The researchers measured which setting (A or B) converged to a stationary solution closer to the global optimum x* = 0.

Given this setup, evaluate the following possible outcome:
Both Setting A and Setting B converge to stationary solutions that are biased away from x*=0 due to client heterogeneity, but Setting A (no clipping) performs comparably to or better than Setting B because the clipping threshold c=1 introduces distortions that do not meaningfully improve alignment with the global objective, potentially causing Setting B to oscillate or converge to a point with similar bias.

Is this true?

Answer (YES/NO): NO